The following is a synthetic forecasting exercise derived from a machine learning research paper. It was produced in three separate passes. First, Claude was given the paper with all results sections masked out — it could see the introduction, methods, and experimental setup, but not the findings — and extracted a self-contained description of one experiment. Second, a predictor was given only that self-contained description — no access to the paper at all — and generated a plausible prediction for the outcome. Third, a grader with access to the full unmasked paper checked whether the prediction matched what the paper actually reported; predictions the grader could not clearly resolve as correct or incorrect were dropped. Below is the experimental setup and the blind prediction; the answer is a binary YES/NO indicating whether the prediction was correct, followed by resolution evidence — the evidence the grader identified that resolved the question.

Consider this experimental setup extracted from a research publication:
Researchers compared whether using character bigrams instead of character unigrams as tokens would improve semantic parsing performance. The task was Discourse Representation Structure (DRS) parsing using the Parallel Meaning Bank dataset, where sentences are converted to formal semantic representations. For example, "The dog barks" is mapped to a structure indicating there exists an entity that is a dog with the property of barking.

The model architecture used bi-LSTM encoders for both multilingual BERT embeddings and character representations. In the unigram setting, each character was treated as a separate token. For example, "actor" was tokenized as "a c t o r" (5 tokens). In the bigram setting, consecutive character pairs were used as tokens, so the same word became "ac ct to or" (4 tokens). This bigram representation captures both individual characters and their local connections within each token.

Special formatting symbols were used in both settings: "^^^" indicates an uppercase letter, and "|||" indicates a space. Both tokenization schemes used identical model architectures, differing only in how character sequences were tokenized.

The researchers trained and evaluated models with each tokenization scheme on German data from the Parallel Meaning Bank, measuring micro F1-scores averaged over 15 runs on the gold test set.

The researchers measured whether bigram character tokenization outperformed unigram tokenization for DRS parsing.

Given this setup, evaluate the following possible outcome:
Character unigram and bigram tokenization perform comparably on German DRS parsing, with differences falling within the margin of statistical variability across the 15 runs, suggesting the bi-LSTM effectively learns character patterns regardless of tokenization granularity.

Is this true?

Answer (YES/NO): NO